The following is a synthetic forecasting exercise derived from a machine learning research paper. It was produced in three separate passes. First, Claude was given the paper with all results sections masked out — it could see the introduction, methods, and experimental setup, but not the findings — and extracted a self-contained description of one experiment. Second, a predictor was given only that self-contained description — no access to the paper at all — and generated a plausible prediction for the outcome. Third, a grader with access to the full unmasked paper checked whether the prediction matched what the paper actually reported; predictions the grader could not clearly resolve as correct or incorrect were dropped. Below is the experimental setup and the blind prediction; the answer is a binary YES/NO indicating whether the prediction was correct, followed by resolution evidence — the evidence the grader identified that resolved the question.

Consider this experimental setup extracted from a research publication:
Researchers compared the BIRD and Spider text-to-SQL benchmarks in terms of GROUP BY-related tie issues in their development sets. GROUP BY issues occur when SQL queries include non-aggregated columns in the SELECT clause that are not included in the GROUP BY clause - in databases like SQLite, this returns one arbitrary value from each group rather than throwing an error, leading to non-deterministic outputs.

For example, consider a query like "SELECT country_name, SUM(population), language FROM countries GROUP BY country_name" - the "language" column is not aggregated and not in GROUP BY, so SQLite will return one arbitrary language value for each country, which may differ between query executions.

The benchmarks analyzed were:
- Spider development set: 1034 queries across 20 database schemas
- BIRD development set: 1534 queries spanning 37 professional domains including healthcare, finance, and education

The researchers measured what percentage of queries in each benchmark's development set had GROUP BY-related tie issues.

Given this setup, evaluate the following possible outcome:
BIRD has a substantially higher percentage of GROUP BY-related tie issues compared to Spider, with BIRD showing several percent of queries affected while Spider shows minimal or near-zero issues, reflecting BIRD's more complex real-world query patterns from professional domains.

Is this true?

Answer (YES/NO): NO